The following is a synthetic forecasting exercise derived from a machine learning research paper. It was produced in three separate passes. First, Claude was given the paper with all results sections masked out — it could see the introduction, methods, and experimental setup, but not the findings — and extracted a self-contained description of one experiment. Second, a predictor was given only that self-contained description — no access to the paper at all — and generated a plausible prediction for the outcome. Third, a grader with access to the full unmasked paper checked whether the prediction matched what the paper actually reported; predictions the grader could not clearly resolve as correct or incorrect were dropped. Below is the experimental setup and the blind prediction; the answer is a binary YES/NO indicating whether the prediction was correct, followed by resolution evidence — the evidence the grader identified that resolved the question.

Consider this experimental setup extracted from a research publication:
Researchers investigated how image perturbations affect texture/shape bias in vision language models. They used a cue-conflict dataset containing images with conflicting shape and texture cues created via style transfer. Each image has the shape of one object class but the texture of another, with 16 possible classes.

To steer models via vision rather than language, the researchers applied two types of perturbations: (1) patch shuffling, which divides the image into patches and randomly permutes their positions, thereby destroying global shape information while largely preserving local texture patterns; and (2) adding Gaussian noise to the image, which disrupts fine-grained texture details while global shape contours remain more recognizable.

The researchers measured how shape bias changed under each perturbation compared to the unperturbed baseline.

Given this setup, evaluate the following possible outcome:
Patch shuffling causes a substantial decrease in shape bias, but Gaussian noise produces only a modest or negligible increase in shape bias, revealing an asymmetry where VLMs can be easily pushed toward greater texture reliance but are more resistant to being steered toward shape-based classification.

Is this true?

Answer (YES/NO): NO